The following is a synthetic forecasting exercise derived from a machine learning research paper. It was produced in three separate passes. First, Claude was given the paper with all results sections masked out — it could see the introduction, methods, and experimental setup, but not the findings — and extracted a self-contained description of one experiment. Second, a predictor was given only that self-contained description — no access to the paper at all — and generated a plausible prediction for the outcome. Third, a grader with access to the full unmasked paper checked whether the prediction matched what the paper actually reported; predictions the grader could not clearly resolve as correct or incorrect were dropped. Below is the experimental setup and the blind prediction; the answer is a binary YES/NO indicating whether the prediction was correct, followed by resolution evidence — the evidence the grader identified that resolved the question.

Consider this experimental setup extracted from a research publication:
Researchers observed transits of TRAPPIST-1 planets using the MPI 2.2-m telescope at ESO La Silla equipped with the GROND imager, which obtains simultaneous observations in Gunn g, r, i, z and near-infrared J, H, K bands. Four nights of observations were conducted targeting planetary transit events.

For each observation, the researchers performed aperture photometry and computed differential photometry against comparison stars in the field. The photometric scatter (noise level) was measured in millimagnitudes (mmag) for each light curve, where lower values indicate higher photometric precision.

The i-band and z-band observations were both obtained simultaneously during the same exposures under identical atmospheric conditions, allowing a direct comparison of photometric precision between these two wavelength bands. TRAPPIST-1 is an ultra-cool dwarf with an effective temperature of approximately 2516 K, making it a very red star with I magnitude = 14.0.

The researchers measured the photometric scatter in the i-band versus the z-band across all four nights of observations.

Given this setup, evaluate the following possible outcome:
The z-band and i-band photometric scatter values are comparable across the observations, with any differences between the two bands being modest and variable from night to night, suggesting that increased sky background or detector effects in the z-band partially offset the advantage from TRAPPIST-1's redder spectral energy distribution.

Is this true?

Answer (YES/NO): NO